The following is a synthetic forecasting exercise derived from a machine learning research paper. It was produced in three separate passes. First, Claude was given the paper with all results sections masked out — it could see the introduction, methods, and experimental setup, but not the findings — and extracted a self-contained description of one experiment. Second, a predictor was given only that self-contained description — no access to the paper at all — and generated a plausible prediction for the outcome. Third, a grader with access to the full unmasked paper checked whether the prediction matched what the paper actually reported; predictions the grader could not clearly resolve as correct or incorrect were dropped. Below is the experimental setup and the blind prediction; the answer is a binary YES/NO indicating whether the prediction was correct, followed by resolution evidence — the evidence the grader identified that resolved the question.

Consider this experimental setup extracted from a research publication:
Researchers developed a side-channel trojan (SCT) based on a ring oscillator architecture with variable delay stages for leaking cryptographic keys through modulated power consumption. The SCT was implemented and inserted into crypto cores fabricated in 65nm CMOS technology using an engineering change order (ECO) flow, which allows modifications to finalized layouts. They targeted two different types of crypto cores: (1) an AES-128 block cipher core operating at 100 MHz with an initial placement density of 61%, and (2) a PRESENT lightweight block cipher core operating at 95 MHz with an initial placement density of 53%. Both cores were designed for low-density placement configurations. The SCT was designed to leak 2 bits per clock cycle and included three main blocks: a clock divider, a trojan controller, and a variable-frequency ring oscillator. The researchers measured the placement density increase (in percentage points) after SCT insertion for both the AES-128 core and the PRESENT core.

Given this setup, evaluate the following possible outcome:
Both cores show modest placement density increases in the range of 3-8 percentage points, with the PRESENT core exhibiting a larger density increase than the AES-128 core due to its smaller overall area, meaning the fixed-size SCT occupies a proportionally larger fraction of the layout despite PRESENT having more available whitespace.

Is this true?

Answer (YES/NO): NO